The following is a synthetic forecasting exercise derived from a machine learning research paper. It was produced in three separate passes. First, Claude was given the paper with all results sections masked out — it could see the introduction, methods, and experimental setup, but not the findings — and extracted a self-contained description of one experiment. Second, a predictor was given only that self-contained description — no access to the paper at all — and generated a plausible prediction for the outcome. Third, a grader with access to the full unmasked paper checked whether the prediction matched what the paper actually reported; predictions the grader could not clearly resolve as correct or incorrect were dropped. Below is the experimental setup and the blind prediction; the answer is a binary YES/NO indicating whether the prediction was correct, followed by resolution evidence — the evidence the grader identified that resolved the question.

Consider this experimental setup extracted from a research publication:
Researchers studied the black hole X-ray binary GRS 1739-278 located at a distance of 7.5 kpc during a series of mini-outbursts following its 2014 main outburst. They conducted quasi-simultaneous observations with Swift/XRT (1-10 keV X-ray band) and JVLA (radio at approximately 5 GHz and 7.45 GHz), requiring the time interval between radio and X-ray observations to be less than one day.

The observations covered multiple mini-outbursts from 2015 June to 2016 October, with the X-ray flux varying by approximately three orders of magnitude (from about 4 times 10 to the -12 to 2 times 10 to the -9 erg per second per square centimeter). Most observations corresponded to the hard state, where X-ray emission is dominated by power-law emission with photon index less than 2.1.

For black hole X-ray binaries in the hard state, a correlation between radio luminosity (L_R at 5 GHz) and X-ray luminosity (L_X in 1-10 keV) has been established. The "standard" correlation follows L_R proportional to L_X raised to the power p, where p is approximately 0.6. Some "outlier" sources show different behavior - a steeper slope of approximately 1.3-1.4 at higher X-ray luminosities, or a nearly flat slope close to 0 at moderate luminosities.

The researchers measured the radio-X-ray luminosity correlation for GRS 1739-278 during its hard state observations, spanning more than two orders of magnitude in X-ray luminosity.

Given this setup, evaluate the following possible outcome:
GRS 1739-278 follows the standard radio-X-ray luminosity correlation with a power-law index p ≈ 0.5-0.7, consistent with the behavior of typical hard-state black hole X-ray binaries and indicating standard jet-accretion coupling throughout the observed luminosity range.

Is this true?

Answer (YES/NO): NO